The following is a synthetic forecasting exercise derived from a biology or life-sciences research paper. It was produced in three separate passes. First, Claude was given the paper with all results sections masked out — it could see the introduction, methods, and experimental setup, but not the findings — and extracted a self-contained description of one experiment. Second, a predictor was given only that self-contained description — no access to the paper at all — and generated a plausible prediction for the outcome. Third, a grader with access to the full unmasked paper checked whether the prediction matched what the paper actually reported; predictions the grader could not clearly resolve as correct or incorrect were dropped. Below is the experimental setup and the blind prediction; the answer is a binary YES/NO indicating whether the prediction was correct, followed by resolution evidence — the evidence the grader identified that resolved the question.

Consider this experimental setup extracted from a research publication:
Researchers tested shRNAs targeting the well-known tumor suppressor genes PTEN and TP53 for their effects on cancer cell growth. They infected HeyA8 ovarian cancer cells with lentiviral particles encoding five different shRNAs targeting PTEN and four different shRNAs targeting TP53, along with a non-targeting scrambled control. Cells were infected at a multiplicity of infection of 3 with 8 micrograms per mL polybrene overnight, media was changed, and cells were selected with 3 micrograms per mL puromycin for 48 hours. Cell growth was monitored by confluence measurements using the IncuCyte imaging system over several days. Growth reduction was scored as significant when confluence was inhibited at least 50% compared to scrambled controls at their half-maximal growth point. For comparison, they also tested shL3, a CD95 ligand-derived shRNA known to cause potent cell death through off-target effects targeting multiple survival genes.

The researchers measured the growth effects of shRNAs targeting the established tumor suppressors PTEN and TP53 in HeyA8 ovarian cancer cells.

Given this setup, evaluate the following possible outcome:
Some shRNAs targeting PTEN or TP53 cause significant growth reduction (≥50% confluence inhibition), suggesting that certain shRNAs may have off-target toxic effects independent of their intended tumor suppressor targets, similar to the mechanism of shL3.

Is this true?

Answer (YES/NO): NO